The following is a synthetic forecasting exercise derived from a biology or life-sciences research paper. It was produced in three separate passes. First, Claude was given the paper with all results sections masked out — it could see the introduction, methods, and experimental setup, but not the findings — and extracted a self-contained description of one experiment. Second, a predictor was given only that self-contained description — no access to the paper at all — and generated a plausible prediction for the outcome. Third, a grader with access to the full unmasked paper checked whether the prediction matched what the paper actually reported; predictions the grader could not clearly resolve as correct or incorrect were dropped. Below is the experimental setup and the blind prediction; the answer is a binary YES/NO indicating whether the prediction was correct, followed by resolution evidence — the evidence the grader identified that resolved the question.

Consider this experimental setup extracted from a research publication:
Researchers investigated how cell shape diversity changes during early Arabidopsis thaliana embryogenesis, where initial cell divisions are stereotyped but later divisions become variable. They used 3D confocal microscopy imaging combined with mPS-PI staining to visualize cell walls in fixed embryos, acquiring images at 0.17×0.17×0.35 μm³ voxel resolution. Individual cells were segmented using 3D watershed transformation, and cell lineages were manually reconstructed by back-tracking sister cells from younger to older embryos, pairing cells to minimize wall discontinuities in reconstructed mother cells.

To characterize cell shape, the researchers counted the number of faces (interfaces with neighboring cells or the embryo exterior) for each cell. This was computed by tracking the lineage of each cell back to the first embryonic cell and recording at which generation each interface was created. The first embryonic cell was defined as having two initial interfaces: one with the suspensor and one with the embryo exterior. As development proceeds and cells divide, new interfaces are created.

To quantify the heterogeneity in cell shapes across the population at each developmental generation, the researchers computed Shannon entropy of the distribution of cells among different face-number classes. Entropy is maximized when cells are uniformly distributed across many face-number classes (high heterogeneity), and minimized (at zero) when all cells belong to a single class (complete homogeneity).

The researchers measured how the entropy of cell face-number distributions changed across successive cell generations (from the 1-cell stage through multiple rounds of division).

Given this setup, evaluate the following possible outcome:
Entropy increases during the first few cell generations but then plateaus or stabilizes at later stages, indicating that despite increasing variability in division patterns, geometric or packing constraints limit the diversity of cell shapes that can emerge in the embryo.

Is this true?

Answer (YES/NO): NO